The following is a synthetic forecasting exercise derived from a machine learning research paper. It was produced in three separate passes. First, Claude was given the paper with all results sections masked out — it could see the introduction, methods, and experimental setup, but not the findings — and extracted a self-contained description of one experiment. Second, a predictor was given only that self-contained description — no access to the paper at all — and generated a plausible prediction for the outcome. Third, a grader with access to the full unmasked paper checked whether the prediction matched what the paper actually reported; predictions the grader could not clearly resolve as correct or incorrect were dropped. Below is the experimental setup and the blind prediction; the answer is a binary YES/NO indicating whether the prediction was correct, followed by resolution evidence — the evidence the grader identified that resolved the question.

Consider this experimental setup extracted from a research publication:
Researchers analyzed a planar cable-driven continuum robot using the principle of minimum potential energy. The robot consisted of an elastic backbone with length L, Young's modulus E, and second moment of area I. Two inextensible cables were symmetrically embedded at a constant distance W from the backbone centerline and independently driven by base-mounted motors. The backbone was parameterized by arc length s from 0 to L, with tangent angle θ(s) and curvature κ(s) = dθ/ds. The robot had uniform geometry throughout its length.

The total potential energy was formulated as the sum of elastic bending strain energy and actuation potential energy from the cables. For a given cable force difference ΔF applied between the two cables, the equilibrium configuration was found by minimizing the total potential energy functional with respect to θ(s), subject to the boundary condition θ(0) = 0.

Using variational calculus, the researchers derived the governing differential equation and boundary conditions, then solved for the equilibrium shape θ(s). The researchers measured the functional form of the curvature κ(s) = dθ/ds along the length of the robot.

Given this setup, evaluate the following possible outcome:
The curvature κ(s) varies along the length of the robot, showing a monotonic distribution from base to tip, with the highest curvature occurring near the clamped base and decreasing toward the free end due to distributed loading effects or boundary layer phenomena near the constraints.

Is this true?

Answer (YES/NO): NO